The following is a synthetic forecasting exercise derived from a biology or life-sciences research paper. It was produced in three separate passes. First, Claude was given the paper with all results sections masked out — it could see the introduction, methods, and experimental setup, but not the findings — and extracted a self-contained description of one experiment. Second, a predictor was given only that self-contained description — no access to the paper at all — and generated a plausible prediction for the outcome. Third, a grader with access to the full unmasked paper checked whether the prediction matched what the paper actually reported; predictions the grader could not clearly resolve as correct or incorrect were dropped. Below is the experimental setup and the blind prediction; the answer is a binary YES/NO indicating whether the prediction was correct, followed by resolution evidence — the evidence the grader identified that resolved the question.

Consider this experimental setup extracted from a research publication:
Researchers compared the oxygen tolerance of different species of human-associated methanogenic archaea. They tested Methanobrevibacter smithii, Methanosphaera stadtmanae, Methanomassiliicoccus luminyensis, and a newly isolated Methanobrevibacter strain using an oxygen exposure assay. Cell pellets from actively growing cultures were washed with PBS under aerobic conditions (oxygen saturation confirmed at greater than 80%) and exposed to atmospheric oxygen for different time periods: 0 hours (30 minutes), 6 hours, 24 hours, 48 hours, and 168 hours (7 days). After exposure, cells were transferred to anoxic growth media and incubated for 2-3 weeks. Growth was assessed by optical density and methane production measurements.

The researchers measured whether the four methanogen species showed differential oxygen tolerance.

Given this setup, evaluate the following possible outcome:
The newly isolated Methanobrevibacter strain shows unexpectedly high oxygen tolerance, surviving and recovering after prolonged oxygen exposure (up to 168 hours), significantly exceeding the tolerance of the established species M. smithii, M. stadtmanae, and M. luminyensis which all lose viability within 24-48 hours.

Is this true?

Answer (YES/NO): NO